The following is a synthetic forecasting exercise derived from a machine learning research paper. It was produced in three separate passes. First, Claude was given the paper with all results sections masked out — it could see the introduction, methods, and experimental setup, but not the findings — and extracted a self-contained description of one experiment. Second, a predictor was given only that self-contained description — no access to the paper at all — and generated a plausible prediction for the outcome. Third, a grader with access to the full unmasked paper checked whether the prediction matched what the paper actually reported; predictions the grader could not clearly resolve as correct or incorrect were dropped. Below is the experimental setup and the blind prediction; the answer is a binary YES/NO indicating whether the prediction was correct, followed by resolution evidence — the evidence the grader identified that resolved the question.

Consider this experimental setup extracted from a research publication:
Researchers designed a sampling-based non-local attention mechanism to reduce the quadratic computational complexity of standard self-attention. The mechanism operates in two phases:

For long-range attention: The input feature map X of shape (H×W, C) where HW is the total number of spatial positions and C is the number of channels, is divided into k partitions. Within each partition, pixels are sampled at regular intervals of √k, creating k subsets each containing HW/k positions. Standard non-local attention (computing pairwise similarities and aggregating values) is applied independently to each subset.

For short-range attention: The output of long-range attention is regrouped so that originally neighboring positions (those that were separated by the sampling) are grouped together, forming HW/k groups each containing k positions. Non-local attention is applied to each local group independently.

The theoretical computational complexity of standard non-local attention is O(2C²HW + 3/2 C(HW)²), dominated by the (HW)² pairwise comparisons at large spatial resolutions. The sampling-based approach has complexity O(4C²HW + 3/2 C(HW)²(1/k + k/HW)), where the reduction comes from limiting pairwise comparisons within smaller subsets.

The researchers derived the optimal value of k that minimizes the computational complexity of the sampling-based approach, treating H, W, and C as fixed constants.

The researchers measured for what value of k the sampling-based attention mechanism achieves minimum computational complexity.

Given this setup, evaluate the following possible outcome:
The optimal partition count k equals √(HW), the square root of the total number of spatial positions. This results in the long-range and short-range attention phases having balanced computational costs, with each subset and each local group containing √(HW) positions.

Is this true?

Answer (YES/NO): YES